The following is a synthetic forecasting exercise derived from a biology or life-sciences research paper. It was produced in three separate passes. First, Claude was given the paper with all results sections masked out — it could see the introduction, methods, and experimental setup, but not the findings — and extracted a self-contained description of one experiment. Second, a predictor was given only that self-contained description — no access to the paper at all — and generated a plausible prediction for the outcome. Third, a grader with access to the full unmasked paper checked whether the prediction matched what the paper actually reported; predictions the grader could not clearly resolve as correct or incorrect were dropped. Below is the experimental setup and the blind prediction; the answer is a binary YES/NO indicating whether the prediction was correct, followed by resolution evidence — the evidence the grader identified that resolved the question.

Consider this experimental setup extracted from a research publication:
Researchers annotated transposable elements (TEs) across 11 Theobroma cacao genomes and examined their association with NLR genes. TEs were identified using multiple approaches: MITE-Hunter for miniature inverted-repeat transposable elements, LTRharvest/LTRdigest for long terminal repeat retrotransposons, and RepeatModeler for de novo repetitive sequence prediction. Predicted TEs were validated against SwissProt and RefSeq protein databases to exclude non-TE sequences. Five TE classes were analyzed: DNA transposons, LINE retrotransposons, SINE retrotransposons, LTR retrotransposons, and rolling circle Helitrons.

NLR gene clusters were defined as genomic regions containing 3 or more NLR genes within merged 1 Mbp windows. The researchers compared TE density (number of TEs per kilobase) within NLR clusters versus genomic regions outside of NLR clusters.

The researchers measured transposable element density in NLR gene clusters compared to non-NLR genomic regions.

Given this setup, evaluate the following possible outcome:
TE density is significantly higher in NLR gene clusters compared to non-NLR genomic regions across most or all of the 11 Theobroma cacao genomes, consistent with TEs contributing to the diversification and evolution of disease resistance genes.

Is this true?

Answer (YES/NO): NO